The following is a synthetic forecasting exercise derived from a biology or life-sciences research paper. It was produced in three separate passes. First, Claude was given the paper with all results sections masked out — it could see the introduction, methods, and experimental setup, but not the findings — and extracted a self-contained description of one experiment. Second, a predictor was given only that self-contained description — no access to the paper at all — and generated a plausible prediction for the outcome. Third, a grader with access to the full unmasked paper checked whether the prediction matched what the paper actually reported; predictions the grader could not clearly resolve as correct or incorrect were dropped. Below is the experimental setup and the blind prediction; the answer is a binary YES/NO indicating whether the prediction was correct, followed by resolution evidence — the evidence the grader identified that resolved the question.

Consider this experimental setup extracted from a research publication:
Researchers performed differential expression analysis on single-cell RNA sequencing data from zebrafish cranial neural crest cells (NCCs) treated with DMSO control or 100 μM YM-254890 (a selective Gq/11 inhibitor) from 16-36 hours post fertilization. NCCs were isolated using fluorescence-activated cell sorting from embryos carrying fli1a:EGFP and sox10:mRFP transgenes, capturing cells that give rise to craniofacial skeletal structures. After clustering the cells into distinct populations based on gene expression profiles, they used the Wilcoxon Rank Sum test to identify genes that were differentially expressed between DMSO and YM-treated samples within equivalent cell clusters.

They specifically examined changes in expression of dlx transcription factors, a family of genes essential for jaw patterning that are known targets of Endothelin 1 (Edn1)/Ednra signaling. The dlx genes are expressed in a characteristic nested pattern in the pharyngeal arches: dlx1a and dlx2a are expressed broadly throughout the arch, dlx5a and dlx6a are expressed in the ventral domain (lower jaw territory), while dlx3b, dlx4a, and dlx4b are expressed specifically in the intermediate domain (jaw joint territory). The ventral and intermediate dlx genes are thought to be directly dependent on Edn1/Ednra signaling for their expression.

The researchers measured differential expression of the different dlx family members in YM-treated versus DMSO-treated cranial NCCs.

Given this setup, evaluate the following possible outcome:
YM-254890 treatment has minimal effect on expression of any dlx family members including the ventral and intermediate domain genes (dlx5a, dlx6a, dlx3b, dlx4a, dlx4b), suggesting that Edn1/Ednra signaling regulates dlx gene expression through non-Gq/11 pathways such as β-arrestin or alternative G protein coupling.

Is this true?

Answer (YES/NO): NO